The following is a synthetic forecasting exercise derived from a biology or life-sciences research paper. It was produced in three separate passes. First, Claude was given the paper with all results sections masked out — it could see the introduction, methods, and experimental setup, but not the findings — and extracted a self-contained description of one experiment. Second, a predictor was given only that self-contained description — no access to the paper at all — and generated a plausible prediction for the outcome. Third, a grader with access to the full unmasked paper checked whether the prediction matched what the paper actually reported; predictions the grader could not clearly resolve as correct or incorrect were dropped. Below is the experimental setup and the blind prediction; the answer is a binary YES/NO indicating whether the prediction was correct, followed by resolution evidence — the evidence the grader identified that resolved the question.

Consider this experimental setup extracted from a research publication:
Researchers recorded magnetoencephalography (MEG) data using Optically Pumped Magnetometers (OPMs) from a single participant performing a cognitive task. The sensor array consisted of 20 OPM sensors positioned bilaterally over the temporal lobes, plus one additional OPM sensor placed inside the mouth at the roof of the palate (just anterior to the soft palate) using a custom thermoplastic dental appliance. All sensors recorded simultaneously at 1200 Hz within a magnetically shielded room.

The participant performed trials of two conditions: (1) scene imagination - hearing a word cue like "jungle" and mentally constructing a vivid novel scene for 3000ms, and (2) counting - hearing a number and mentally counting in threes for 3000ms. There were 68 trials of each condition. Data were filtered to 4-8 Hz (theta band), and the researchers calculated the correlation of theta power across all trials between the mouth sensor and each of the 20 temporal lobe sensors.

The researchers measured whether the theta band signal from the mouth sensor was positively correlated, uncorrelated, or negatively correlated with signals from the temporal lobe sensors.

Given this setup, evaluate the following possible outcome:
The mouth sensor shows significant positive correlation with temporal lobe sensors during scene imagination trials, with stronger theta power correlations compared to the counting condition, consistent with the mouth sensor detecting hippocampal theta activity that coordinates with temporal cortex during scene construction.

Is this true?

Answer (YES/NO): NO